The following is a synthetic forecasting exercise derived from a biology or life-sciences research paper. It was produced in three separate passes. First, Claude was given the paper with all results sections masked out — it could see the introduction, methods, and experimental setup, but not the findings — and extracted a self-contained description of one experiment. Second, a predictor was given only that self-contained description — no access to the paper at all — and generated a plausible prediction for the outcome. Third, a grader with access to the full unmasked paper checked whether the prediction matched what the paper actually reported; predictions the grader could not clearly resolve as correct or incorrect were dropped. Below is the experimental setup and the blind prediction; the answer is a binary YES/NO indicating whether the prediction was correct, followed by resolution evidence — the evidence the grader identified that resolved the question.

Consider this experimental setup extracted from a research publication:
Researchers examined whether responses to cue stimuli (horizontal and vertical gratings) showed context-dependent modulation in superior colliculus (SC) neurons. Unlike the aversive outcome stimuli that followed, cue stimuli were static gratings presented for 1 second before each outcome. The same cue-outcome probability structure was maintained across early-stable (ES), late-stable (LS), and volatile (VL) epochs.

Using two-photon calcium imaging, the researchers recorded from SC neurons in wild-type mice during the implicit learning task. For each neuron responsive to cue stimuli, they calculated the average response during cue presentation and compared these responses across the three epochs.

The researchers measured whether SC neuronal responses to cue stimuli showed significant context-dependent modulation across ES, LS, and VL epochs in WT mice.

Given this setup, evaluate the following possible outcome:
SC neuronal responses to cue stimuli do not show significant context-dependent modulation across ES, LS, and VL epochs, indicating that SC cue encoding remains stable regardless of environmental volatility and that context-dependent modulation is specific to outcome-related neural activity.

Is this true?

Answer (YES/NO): YES